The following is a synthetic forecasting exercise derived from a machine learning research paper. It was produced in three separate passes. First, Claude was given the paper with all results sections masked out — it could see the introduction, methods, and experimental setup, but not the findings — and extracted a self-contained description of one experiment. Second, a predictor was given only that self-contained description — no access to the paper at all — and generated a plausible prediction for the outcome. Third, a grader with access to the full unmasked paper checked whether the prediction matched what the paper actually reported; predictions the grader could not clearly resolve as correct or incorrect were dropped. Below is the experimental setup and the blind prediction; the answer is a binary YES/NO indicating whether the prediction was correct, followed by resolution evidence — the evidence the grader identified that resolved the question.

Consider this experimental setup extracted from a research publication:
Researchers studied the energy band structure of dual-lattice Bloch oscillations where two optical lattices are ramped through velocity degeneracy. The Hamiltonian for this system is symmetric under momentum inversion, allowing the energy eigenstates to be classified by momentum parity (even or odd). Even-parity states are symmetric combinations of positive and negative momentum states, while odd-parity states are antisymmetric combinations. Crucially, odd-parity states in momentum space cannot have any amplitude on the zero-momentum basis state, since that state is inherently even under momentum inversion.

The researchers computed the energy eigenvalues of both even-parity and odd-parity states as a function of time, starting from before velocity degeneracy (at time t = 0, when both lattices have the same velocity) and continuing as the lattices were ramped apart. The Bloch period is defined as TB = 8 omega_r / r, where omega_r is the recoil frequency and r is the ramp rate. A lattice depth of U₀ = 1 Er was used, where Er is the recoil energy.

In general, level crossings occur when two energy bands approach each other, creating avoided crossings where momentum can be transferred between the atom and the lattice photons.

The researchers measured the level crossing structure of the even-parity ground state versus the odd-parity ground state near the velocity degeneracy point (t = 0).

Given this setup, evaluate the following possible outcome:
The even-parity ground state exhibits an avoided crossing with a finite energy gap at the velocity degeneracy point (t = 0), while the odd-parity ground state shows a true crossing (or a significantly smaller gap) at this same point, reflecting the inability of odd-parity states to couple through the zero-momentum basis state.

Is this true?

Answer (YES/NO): NO